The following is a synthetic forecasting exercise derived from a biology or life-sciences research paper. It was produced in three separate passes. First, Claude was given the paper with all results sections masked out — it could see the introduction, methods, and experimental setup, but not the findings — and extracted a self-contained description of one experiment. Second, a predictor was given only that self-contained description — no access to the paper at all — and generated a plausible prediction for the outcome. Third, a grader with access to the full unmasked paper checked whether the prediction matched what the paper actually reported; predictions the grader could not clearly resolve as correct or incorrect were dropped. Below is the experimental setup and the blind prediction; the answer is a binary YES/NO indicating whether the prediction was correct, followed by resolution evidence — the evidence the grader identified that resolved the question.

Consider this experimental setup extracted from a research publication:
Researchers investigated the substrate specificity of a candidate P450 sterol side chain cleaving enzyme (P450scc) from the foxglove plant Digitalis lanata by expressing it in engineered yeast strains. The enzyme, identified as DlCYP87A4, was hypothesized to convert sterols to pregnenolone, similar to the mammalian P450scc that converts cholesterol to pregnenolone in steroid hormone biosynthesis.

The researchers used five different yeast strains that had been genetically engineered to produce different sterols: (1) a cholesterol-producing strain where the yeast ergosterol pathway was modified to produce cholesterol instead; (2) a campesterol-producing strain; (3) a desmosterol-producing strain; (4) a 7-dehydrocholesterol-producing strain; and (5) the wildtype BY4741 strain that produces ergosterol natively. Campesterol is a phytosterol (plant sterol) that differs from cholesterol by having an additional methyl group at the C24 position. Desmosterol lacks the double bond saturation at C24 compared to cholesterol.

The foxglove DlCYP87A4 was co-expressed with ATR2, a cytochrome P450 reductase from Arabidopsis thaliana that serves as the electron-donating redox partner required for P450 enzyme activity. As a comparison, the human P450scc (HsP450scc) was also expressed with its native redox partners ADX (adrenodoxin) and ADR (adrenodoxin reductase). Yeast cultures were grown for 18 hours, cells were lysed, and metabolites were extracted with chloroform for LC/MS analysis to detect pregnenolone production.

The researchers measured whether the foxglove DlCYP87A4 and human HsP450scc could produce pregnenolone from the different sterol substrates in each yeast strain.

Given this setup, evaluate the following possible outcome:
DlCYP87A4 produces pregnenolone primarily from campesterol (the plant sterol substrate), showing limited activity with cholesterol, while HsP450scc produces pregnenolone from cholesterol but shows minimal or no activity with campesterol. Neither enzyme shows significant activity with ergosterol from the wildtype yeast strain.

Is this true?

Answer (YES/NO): NO